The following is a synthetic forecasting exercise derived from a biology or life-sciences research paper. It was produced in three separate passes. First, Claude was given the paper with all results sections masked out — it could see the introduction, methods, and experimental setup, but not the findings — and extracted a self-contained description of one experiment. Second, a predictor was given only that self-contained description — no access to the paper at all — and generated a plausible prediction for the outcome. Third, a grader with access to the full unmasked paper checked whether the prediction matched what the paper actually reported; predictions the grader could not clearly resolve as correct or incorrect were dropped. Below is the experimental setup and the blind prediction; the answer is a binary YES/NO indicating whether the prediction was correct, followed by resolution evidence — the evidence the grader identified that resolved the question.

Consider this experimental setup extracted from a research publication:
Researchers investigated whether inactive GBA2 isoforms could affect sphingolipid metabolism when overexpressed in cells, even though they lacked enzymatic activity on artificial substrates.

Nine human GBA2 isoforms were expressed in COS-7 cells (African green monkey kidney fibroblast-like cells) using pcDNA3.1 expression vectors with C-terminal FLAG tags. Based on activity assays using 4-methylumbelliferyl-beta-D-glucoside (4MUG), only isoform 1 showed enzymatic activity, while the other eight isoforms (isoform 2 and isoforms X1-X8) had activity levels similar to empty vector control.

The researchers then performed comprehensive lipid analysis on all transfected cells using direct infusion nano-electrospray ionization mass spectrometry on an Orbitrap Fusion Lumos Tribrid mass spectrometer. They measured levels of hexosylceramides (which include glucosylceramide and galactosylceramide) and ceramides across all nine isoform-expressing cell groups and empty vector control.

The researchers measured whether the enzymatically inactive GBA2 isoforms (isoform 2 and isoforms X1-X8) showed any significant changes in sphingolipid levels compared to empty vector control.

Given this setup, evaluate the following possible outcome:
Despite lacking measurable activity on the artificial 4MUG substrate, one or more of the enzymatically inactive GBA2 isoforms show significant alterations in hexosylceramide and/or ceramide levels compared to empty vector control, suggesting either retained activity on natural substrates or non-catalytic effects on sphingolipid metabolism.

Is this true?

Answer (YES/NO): NO